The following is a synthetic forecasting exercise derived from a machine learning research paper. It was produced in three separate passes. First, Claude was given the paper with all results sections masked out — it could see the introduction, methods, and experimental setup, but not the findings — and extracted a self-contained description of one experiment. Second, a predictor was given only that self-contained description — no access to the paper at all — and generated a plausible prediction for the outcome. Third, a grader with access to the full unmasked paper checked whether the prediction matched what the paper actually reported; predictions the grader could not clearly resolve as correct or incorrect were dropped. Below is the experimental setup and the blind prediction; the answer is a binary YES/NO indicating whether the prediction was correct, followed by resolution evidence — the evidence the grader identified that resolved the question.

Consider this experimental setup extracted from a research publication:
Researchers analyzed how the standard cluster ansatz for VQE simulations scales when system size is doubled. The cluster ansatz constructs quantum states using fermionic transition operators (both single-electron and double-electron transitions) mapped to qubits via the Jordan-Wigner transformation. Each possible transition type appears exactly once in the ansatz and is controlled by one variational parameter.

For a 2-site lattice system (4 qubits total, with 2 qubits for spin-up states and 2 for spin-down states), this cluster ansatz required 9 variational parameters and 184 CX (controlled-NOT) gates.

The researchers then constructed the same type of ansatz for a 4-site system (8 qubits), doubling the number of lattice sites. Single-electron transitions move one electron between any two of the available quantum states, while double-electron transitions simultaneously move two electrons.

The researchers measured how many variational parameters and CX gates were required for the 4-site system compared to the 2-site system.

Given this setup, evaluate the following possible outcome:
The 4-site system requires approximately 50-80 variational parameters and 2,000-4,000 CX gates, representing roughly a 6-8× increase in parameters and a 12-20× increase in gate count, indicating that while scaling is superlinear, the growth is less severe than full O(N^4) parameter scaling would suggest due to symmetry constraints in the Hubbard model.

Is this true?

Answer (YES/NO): NO